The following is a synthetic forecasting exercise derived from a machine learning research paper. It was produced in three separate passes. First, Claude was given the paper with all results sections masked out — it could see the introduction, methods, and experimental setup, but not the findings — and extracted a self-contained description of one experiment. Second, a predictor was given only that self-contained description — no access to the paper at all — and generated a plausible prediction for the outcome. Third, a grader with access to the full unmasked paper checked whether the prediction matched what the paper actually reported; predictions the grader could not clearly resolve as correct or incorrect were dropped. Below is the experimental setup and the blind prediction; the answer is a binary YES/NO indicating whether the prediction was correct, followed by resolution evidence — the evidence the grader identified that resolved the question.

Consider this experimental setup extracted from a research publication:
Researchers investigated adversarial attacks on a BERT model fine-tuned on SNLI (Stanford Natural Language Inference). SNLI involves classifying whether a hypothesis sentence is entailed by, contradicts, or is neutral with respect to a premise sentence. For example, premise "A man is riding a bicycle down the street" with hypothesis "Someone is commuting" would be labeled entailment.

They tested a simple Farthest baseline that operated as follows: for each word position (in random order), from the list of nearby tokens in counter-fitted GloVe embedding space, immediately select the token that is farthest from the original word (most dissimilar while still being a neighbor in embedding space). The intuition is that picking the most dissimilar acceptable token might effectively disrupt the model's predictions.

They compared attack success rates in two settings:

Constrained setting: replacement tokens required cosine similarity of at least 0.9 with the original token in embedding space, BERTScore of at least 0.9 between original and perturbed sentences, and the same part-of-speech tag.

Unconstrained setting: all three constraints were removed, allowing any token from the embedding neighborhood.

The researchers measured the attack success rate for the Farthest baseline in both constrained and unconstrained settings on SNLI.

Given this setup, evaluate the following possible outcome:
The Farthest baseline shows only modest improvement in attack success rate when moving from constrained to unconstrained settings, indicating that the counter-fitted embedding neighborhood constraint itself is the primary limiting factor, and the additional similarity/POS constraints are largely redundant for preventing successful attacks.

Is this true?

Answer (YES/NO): NO